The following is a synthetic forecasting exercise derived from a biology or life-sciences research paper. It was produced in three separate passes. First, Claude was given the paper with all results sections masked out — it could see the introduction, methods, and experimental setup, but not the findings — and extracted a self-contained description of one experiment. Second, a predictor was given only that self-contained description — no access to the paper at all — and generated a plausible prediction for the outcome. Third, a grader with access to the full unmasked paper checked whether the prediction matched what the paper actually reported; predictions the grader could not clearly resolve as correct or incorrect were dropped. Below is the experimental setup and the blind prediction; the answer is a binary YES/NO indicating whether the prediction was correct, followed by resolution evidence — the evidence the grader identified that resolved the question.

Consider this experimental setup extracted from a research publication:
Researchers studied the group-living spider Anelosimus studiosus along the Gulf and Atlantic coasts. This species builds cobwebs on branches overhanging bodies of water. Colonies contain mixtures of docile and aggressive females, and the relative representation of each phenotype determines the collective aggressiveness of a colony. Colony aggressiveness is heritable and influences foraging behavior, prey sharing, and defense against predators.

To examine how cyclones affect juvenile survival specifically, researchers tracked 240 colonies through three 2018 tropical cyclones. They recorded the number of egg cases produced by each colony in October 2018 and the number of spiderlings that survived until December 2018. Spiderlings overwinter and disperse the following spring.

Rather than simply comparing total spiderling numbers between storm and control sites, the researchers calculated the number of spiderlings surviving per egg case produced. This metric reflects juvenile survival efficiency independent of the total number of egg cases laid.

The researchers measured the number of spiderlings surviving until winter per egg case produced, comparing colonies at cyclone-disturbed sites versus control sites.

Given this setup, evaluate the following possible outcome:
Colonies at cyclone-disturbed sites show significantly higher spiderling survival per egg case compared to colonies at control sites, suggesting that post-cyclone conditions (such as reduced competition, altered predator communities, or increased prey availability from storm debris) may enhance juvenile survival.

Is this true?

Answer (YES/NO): NO